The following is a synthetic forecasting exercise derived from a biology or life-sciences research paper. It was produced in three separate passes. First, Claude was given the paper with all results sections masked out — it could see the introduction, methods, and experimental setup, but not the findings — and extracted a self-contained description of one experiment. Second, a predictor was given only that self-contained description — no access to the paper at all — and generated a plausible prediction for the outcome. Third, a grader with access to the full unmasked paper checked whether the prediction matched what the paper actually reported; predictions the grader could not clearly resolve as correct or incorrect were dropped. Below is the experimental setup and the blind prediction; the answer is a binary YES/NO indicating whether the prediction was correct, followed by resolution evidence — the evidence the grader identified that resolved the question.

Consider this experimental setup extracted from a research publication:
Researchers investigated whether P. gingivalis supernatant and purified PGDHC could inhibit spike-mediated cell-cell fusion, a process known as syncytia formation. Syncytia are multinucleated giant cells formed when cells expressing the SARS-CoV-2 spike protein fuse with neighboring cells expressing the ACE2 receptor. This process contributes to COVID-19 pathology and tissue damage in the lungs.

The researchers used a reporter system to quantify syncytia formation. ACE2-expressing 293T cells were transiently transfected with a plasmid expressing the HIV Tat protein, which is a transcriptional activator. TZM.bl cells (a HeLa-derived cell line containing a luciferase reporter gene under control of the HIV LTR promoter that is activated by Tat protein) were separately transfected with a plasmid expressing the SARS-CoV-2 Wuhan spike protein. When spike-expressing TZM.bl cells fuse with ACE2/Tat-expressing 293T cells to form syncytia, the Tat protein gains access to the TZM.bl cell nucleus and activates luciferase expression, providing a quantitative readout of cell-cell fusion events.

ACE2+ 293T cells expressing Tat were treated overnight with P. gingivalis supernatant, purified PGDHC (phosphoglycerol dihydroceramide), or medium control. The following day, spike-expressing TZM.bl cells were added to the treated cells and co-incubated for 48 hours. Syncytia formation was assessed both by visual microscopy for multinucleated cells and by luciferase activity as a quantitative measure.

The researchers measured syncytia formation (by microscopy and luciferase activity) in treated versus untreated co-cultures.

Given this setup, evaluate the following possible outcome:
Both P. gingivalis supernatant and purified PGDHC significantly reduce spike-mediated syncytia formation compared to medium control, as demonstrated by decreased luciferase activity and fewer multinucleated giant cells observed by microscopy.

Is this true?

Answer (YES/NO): NO